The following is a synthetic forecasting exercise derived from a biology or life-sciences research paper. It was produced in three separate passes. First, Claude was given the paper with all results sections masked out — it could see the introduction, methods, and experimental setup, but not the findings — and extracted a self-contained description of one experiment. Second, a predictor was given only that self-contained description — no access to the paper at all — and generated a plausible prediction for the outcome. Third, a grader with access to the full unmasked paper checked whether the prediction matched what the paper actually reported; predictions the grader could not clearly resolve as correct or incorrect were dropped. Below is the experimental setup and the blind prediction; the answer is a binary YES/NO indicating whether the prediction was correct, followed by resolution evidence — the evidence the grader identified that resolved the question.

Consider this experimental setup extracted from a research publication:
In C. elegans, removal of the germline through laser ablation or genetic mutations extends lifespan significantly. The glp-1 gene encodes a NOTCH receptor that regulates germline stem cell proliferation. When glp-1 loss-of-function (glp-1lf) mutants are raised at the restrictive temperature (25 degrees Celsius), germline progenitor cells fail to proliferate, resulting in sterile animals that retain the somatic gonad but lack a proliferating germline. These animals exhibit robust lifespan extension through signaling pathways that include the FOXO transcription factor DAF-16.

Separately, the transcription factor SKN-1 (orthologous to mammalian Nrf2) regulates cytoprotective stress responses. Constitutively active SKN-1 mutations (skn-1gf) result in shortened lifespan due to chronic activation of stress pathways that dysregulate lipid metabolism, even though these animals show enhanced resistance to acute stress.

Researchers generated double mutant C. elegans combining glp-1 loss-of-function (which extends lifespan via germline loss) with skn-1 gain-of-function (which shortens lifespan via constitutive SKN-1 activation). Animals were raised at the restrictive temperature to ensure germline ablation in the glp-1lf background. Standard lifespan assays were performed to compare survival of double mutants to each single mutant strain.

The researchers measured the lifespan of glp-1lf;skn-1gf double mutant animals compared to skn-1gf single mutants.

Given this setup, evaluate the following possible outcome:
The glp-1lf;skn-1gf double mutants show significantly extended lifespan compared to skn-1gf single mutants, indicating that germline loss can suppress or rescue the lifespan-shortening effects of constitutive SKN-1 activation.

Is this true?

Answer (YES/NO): NO